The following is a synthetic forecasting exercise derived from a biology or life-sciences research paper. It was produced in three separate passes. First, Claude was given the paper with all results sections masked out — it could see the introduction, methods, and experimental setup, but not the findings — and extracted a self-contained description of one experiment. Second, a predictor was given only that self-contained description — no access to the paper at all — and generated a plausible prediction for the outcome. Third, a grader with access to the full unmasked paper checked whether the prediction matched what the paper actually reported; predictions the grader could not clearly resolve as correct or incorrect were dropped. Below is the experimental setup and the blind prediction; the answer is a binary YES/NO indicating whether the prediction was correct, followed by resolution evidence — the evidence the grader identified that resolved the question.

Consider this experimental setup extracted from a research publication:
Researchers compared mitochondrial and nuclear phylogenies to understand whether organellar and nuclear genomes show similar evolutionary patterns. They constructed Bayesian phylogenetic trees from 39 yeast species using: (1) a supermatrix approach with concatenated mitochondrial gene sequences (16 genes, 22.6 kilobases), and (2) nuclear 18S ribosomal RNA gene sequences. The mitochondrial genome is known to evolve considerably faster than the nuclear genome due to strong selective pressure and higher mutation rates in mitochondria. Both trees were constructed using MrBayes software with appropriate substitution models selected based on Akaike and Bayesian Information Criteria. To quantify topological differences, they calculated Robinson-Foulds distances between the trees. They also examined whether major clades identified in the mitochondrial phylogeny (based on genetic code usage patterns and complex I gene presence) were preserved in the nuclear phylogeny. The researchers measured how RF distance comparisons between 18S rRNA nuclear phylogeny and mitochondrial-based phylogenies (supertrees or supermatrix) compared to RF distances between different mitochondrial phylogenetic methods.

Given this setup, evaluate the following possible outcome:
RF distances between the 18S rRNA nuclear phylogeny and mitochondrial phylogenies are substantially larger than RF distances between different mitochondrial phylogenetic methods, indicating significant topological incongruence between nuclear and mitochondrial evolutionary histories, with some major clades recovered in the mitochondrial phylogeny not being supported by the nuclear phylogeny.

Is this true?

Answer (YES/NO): NO